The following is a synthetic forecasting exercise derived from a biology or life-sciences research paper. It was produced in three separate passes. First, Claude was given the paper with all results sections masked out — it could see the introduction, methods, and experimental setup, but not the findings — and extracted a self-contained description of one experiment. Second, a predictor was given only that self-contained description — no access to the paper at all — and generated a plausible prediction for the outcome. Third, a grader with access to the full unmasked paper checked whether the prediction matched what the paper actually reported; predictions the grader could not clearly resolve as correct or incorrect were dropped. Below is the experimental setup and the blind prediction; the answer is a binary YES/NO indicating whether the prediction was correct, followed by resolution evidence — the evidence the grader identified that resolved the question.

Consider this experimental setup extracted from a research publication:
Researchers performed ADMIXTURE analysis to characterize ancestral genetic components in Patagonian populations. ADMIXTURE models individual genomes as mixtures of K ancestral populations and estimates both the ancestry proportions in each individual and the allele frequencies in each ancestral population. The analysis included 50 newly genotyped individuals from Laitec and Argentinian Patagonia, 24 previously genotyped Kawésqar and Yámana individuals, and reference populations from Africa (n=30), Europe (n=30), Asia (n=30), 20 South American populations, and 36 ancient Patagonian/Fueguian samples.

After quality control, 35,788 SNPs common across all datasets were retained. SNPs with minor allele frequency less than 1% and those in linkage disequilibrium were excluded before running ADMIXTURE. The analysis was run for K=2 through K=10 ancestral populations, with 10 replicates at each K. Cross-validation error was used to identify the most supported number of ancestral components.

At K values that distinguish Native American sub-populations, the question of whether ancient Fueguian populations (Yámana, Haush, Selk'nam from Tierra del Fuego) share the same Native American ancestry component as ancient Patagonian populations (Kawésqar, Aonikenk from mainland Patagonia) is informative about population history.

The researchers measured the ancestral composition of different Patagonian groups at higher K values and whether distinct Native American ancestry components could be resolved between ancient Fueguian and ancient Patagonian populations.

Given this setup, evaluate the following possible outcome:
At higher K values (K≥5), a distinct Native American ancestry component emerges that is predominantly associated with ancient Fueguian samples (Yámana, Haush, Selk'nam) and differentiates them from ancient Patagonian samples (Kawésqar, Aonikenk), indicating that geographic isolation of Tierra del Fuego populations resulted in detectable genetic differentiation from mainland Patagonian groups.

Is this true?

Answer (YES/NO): NO